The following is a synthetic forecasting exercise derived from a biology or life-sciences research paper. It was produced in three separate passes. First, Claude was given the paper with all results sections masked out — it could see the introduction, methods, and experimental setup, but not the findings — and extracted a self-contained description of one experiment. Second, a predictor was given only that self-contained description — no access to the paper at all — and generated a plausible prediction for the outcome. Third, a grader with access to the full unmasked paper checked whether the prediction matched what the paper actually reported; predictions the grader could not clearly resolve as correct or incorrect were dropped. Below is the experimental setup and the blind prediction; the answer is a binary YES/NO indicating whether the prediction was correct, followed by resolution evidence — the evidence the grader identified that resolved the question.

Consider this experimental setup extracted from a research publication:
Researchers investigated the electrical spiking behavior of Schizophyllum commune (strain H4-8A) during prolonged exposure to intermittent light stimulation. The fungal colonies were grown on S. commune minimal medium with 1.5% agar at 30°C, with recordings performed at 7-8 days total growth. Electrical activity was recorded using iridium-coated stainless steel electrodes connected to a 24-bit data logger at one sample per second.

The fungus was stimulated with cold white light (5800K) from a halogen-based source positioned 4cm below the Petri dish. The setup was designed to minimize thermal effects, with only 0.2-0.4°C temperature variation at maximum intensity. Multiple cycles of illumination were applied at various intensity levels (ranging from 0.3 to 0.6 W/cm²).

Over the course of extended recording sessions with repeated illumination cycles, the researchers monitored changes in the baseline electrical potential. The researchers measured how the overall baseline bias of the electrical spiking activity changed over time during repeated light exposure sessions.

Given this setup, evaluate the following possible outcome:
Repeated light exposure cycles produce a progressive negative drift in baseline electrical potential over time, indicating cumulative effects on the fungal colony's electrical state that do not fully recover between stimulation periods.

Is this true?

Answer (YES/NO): YES